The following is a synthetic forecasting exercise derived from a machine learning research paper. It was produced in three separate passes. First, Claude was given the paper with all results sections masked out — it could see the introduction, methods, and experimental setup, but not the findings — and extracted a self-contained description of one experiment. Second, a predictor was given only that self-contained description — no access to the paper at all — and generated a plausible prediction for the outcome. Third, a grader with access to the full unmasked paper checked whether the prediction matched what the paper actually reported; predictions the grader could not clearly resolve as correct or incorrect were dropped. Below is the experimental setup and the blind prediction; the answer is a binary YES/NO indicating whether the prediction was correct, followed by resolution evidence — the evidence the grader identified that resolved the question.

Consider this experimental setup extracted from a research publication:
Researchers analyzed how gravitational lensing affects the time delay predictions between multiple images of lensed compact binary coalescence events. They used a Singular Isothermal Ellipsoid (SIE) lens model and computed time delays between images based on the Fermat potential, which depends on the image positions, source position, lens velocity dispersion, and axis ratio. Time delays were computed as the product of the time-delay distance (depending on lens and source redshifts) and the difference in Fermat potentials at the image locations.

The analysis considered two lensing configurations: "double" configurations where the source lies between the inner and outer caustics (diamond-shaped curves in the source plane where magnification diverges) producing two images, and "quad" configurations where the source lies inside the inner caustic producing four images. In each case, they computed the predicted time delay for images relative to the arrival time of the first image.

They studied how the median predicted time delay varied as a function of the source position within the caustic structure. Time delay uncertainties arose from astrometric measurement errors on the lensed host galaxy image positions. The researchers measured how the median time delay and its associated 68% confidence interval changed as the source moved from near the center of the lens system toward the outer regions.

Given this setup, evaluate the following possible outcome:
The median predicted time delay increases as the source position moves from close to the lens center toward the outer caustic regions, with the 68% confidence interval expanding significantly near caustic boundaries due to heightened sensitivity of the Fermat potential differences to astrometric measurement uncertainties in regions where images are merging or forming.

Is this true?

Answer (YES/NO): YES